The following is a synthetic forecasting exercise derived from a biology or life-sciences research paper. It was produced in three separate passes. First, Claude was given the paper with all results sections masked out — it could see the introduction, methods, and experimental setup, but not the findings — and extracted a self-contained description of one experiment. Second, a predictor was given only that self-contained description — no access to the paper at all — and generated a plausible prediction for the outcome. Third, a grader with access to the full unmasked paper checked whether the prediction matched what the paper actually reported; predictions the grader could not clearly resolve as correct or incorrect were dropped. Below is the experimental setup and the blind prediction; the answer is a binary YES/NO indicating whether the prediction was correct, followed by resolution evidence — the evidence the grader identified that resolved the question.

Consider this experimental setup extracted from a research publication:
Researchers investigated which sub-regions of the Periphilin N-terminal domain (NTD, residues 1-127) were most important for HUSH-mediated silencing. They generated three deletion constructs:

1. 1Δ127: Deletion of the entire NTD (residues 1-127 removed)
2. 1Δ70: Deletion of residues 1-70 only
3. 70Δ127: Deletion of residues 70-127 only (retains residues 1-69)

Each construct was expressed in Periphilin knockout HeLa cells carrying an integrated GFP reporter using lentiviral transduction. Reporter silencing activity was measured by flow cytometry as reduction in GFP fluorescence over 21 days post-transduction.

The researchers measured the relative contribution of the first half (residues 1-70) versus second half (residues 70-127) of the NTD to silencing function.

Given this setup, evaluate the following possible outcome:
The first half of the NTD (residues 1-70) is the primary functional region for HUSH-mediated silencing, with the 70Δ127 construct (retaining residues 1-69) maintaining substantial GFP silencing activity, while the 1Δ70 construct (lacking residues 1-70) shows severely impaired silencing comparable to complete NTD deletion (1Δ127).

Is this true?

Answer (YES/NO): NO